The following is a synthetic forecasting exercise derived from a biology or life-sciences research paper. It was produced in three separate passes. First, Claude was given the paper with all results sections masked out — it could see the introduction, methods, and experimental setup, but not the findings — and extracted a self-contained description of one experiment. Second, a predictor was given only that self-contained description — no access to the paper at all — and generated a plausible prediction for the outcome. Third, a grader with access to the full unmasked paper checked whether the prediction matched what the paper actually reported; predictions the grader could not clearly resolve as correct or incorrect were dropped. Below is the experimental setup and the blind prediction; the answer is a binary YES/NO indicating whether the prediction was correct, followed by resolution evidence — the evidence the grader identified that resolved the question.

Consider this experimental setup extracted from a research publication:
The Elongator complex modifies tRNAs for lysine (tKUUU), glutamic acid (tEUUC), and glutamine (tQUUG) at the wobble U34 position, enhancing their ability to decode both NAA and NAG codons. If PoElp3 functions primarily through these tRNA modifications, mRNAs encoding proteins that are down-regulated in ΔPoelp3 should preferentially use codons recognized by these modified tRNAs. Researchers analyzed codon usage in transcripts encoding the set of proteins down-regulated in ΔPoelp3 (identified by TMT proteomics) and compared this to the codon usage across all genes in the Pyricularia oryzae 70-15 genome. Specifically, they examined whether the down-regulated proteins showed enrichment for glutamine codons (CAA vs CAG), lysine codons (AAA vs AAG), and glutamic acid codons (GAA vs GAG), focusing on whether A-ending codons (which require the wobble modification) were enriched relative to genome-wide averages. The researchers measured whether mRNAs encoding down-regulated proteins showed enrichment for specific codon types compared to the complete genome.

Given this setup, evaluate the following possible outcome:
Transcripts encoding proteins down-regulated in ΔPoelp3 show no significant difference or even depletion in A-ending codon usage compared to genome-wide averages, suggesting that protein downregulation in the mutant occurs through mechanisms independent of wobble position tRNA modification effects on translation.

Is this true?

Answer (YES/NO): NO